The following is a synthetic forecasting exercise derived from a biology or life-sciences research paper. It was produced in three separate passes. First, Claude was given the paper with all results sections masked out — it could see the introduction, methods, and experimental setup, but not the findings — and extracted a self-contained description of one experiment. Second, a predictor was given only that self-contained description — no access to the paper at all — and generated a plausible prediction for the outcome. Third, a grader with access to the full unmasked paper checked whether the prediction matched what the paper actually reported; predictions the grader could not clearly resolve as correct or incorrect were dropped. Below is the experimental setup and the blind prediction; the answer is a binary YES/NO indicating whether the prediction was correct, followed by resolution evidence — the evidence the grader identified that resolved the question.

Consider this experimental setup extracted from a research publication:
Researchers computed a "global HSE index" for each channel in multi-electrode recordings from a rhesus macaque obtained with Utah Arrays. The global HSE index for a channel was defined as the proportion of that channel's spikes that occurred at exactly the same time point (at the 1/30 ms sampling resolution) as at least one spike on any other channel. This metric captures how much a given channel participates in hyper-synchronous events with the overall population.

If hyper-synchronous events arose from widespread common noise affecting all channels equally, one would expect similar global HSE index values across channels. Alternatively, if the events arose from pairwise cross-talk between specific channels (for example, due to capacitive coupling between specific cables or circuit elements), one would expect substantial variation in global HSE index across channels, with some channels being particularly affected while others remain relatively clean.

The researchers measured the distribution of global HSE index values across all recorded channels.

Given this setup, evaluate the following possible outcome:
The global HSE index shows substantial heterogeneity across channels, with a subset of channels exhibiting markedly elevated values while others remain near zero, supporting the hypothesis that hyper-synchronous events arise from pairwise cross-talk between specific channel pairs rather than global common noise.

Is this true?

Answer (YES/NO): YES